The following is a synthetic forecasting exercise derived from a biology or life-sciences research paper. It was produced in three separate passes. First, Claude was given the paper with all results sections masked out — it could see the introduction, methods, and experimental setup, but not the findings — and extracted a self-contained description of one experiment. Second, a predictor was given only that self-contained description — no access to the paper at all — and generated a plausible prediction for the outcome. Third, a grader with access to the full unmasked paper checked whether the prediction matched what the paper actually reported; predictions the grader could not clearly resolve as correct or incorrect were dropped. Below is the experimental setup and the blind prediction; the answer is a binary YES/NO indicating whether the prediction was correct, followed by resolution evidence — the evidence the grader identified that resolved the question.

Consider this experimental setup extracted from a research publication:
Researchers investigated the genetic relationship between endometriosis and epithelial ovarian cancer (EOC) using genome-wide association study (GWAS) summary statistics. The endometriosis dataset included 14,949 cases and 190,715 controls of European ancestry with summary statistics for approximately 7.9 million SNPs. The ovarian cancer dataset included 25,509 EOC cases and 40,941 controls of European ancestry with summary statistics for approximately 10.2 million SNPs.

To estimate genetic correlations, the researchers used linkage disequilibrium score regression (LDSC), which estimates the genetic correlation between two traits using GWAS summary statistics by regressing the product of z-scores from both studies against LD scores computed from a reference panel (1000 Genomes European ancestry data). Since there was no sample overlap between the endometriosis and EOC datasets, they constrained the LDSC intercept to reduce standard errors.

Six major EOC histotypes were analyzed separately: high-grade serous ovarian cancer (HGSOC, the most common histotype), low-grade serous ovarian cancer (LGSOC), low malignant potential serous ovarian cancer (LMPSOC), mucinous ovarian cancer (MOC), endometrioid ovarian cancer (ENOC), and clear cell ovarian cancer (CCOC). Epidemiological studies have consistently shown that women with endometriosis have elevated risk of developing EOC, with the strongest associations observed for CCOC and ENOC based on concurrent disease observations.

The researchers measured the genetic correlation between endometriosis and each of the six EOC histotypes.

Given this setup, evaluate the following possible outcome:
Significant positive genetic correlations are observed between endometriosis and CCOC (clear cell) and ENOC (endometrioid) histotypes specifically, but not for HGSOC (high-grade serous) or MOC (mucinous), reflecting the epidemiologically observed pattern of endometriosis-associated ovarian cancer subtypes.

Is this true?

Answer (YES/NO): NO